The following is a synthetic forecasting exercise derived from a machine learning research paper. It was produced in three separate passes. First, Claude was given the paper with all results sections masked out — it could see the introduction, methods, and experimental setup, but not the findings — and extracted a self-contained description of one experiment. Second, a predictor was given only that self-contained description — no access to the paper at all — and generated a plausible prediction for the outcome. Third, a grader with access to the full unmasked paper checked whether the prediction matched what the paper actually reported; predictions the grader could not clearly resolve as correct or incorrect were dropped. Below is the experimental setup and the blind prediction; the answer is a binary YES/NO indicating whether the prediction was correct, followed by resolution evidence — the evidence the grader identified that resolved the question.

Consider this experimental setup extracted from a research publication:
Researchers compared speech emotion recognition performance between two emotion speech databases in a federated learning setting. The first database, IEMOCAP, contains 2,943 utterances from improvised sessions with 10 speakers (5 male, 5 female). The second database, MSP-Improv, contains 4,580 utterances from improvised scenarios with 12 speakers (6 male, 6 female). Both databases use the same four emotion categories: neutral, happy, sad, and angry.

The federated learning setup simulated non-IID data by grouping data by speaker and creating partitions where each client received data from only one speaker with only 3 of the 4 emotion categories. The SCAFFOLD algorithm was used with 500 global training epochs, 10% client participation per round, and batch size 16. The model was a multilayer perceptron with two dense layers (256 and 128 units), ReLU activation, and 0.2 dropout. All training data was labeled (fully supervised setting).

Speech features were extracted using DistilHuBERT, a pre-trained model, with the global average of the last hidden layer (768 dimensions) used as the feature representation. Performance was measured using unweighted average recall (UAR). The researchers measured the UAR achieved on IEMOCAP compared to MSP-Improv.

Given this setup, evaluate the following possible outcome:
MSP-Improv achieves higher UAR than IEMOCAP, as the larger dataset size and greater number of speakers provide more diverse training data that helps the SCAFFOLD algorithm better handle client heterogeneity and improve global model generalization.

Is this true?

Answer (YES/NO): NO